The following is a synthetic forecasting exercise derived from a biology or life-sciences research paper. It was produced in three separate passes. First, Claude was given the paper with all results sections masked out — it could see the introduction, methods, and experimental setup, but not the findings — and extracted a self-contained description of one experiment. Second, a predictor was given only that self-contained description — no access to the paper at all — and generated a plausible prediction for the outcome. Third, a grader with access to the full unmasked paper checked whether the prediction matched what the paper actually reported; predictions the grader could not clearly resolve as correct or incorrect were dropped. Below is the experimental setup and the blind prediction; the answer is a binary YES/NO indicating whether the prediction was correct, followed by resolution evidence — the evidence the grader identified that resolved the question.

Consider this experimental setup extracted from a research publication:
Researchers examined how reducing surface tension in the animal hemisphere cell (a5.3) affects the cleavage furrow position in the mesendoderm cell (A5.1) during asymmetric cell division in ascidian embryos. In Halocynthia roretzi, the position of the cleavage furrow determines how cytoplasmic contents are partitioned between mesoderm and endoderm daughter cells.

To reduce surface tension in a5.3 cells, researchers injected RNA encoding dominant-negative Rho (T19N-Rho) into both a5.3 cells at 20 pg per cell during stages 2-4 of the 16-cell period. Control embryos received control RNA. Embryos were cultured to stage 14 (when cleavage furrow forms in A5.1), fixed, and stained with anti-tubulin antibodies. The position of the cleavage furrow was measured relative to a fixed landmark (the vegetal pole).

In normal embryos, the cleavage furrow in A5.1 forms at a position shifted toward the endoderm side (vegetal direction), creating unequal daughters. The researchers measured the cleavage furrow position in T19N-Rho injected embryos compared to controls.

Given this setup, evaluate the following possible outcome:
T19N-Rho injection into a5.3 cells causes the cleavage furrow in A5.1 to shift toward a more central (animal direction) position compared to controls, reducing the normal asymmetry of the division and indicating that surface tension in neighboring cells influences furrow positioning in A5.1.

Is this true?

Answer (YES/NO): YES